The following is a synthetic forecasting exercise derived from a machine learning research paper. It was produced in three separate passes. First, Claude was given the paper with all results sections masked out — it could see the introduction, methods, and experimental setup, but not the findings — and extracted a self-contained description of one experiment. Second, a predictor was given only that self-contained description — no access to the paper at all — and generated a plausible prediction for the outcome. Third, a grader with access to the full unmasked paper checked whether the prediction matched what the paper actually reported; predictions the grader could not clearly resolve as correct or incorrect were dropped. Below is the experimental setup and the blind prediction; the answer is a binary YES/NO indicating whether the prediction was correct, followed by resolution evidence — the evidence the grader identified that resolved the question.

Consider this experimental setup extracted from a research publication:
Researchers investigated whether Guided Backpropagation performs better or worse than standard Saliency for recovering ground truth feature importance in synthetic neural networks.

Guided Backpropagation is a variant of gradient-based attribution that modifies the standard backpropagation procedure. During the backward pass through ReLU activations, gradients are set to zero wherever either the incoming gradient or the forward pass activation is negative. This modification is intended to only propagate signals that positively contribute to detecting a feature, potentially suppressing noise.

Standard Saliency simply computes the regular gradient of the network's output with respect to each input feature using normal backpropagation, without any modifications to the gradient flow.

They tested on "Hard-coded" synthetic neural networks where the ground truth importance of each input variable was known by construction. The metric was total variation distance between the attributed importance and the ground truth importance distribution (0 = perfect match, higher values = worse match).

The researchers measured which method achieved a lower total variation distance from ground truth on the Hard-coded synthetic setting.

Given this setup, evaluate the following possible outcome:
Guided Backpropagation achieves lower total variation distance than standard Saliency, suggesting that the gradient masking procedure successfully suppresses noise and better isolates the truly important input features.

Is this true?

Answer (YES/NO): NO